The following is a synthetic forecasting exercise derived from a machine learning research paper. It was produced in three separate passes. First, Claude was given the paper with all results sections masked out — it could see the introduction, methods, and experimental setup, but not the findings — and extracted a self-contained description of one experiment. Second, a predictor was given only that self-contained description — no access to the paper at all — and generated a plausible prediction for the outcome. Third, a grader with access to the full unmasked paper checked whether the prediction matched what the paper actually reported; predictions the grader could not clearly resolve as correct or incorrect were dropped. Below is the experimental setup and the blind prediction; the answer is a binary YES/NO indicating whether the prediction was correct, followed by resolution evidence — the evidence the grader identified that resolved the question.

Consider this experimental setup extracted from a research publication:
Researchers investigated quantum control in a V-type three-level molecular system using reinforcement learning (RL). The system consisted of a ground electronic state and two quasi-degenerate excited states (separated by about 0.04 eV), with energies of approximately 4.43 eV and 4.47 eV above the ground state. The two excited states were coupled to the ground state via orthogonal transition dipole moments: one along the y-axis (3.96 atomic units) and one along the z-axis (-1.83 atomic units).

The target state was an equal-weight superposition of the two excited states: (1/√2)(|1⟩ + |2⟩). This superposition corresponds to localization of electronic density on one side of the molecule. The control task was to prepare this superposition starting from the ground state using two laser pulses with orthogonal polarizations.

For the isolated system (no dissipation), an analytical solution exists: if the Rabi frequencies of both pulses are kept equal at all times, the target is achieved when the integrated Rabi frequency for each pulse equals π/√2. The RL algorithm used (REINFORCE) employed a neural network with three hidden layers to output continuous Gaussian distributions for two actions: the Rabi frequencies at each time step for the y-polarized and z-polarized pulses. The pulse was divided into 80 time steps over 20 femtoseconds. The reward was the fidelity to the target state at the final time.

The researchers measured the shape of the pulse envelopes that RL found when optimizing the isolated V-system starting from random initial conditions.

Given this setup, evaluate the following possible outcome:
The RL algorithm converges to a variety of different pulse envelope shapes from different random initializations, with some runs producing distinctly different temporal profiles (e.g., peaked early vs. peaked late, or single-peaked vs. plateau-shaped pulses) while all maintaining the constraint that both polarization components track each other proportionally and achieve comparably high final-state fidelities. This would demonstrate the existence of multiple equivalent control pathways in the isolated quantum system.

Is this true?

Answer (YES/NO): NO